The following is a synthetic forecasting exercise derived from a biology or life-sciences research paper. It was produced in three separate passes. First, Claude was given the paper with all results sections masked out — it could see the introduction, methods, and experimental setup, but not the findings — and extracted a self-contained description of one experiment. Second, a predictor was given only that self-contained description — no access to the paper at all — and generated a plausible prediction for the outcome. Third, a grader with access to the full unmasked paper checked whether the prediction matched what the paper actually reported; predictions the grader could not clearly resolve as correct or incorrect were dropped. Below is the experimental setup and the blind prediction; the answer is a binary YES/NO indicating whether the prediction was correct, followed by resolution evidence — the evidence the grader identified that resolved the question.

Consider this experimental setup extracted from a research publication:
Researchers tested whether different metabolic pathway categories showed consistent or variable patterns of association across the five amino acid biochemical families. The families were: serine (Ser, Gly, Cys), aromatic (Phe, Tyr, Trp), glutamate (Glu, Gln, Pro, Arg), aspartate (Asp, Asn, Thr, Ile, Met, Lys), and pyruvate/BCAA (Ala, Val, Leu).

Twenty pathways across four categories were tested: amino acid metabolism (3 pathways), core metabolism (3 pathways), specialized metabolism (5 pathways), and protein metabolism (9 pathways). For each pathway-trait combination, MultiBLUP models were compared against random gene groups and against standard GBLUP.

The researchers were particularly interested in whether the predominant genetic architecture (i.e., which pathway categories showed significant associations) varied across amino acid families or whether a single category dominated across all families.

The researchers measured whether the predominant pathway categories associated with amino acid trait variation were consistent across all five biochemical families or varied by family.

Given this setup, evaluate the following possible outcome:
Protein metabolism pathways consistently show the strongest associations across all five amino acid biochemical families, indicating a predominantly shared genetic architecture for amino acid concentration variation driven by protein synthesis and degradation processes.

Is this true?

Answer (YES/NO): NO